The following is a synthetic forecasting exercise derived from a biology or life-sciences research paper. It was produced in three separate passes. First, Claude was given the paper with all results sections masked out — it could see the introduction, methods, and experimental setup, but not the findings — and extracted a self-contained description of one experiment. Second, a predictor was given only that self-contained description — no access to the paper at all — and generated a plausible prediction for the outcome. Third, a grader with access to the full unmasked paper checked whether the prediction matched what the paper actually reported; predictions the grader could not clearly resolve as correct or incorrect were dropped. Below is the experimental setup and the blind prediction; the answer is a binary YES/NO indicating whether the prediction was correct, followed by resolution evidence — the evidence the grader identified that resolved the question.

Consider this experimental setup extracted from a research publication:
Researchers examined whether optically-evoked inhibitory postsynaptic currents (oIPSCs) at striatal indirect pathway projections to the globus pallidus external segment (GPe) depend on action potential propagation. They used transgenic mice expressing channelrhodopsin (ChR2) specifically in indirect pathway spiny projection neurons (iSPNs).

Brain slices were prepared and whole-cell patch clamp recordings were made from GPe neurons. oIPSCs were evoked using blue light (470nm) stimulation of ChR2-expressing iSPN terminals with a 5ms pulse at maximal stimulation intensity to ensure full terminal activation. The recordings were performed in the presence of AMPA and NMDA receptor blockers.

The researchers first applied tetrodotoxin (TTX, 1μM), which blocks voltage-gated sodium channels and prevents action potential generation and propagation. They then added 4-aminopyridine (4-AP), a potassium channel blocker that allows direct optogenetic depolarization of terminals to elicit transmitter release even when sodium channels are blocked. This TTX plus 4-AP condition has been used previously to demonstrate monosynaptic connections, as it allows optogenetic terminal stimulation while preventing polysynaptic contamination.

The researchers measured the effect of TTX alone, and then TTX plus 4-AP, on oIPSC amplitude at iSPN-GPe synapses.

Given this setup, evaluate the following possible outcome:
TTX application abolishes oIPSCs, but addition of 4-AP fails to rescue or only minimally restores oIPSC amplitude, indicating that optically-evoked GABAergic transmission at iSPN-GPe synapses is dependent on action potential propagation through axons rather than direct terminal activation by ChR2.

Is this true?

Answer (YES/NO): NO